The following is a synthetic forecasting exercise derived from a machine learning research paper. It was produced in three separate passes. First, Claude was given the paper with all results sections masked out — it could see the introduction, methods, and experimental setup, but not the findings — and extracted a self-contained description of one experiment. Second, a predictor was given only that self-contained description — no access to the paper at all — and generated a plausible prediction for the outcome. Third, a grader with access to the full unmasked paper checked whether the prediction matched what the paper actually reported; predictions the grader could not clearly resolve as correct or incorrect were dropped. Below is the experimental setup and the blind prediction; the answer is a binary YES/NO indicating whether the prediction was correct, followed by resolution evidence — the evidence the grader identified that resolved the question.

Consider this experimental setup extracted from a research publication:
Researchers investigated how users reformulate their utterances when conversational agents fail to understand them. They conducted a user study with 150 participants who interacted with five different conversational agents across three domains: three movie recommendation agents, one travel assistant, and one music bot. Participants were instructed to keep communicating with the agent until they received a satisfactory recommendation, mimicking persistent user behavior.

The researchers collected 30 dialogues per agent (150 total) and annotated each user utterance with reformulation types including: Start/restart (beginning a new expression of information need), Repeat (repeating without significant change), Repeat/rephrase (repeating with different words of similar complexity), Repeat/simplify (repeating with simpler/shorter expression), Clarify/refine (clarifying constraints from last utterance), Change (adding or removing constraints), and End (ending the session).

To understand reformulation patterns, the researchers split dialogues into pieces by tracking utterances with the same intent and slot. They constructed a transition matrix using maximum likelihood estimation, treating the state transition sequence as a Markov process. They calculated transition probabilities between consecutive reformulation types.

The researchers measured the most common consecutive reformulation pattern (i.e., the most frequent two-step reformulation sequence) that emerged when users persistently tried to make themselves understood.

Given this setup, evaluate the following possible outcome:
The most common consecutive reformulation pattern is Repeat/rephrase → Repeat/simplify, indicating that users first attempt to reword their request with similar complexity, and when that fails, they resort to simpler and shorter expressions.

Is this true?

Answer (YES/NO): YES